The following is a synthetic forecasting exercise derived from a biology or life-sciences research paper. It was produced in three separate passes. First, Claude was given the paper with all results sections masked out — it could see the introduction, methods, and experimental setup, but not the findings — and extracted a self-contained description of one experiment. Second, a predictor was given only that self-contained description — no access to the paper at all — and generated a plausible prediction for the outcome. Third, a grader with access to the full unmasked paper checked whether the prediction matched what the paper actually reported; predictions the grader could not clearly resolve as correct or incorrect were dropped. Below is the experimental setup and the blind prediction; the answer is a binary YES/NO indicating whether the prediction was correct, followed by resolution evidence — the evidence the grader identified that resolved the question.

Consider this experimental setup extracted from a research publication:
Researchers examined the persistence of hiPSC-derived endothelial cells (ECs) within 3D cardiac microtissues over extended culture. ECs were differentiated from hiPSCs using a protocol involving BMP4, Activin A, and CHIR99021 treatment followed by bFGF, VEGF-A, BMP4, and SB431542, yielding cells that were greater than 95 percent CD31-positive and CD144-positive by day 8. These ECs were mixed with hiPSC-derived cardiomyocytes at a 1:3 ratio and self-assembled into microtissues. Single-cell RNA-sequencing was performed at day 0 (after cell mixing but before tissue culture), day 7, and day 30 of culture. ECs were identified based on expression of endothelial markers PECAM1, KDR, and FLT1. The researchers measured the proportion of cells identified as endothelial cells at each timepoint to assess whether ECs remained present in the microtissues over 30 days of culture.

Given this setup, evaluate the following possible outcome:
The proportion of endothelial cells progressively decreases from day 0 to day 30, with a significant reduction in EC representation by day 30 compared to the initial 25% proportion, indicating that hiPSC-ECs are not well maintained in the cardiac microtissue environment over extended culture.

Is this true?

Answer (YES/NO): YES